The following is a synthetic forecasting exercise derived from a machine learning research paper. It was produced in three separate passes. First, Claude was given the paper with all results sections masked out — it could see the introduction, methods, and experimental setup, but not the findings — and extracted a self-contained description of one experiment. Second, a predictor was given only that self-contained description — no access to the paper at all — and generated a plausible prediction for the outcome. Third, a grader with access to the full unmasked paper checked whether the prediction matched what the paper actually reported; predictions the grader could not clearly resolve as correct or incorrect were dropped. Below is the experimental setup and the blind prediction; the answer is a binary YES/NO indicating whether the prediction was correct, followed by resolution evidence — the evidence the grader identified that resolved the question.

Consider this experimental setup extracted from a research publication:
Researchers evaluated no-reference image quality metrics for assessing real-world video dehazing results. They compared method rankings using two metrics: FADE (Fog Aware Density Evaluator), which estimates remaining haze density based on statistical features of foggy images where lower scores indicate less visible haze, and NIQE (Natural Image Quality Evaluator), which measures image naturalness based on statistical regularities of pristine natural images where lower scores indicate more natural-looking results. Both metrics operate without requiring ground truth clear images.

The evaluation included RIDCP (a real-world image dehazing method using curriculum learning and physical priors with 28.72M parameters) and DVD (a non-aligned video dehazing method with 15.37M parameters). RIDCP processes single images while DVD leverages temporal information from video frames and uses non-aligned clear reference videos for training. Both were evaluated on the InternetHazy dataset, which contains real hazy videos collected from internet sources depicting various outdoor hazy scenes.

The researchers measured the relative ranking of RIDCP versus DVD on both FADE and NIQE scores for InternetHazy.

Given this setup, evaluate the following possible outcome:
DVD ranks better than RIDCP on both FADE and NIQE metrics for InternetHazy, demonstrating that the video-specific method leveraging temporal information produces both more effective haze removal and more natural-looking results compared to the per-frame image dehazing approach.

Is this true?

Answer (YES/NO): YES